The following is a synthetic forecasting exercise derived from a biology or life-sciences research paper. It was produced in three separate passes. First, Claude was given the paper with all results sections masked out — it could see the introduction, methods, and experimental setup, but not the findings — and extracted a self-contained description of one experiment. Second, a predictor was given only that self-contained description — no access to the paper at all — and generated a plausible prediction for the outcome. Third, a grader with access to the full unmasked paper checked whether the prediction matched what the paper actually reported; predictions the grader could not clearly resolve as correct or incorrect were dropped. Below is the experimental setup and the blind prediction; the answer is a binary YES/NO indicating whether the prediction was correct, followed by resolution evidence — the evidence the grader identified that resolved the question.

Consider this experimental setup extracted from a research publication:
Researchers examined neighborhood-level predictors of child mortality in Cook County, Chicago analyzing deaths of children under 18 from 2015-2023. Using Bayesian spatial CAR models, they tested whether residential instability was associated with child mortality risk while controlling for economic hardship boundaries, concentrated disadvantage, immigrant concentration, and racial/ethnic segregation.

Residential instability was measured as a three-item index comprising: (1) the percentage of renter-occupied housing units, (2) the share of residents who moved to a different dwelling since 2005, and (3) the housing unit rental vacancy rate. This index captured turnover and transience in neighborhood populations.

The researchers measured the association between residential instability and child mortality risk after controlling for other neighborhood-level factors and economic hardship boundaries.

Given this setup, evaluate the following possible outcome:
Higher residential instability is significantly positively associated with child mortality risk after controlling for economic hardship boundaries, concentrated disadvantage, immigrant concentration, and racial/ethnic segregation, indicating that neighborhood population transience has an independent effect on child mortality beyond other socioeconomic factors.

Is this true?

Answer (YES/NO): YES